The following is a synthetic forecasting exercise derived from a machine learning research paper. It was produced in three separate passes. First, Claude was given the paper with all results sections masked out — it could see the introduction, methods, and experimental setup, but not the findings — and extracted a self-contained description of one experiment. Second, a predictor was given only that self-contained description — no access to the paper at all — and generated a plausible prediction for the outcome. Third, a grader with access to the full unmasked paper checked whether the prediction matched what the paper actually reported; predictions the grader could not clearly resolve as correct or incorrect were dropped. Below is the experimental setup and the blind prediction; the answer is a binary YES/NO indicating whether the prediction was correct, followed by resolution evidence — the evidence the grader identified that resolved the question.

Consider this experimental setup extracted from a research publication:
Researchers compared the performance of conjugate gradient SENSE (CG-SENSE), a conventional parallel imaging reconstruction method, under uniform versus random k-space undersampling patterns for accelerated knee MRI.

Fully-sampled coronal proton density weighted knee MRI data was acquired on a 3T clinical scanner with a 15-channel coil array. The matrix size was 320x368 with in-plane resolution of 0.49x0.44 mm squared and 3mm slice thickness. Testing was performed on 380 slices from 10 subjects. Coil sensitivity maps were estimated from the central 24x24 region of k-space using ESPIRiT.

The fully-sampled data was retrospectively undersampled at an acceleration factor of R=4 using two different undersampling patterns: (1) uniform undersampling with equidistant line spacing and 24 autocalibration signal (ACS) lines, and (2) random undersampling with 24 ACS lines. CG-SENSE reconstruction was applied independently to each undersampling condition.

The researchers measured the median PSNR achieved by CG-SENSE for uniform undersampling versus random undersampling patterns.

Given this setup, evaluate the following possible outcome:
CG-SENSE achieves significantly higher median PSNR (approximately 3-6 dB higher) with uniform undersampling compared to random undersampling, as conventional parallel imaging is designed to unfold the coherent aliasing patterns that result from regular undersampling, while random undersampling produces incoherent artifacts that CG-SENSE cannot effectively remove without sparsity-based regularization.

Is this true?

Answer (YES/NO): NO